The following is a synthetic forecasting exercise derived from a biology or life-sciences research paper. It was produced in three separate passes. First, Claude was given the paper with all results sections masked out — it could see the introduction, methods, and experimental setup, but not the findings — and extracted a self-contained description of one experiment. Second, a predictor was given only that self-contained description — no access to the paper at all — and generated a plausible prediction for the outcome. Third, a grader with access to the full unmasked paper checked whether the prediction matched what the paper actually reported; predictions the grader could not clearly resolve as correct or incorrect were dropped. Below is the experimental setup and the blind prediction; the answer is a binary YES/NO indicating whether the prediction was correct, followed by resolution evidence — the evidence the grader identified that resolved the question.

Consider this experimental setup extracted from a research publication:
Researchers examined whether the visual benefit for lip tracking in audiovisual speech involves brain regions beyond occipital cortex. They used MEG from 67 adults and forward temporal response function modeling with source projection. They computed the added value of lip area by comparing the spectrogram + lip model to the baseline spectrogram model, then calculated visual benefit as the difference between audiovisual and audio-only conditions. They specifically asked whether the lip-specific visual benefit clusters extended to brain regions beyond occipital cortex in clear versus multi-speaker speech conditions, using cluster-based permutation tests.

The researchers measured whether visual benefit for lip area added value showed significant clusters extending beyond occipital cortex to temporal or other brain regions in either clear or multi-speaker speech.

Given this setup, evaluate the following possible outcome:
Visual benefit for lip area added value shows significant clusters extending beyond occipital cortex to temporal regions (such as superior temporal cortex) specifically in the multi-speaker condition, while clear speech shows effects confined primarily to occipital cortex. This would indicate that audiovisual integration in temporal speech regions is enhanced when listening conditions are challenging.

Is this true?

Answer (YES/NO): NO